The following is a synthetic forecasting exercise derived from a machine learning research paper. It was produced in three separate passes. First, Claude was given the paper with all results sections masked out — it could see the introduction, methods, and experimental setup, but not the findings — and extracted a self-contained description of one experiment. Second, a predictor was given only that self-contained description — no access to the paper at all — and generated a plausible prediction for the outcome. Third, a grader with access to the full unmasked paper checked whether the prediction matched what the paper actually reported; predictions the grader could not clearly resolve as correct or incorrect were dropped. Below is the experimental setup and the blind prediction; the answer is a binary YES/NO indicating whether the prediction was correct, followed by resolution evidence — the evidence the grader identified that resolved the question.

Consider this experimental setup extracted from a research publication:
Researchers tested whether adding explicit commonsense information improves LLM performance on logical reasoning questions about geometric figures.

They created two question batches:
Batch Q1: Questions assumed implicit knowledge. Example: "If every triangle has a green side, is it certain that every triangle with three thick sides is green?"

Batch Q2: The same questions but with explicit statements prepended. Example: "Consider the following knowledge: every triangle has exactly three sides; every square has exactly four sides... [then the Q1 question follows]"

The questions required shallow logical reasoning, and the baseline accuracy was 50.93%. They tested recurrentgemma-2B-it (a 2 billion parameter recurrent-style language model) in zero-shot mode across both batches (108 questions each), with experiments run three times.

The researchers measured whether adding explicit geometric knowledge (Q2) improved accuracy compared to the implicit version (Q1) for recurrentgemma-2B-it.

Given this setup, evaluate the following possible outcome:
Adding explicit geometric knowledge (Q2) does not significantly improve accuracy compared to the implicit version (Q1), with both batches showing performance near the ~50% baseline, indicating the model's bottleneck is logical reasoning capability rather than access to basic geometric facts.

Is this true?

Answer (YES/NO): NO